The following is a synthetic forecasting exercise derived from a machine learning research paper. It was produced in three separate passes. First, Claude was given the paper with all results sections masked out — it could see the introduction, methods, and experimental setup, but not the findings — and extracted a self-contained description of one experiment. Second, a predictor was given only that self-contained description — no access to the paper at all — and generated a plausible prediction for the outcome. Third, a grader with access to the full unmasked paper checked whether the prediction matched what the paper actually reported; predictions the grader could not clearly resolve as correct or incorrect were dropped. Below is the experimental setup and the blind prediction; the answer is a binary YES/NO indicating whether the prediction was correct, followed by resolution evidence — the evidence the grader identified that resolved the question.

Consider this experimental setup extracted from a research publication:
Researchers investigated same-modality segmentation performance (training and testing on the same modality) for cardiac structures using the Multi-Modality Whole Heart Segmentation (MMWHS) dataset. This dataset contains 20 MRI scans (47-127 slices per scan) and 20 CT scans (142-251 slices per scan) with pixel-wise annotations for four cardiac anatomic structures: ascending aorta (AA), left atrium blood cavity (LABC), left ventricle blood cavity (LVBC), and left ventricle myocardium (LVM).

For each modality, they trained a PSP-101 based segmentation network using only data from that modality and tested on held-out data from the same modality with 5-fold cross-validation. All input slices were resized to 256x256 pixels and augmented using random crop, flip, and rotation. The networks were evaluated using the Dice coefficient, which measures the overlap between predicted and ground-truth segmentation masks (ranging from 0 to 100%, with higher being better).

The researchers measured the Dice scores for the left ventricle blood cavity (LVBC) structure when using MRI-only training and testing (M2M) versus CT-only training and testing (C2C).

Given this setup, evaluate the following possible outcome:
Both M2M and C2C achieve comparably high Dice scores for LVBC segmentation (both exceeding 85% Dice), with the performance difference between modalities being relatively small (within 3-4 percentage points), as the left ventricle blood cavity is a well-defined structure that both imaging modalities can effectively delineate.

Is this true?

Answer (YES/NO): YES